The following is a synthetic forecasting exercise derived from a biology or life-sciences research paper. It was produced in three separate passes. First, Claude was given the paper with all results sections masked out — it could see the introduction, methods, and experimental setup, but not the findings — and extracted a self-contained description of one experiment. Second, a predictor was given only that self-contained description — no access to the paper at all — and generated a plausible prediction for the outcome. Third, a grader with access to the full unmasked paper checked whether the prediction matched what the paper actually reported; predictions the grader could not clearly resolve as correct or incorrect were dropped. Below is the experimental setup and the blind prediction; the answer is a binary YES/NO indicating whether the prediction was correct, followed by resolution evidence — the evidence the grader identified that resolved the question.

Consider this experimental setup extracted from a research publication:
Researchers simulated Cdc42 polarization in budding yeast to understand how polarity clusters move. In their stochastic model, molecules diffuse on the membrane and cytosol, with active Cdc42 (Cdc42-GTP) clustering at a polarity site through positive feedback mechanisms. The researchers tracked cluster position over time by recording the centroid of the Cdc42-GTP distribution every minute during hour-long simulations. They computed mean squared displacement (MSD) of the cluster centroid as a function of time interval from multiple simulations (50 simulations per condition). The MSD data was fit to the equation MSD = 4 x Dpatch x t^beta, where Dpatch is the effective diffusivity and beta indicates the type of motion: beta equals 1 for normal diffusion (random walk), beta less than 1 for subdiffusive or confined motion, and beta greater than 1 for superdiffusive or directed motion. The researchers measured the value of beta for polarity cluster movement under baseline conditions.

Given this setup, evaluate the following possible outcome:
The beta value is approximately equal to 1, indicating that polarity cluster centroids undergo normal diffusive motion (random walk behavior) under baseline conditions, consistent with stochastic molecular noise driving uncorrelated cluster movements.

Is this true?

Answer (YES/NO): YES